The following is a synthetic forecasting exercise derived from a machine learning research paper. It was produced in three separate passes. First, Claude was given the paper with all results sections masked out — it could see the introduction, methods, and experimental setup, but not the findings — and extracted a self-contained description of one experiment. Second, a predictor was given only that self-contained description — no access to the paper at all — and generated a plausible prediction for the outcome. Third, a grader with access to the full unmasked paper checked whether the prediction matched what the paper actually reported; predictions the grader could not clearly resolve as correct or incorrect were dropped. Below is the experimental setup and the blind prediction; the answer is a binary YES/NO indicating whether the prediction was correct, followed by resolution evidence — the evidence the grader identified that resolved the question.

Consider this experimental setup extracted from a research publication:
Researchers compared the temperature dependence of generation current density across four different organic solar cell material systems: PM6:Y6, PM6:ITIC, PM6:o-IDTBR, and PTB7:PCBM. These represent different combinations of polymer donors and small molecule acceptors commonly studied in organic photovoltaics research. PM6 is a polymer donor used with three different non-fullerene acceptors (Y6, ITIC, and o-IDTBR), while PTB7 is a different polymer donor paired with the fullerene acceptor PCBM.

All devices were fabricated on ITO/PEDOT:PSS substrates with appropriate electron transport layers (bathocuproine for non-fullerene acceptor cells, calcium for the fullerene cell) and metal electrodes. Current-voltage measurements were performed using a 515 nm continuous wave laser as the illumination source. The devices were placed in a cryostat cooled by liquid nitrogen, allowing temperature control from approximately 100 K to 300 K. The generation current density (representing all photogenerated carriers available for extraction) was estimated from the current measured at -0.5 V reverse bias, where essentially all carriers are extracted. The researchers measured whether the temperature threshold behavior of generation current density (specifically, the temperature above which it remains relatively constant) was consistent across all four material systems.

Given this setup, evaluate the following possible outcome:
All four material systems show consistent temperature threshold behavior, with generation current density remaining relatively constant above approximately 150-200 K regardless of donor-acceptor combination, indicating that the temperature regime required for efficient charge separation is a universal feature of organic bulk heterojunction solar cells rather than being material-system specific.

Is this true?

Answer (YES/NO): YES